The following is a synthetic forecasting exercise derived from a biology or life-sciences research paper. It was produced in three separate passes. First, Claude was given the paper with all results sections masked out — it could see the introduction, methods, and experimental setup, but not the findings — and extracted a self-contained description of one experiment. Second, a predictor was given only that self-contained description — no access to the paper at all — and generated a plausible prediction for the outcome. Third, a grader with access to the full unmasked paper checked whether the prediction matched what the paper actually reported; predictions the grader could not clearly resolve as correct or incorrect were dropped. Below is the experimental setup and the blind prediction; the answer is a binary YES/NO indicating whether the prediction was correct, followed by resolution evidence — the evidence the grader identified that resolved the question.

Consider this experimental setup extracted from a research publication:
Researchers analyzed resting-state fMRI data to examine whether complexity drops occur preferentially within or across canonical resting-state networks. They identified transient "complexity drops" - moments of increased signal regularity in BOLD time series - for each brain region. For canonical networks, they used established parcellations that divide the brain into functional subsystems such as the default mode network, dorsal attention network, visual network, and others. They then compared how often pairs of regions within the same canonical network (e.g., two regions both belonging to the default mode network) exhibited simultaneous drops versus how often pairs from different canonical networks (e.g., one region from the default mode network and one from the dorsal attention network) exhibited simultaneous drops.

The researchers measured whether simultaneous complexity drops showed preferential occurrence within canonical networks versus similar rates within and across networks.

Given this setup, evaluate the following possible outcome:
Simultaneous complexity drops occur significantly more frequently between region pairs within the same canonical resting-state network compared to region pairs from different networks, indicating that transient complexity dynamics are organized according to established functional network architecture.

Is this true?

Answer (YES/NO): YES